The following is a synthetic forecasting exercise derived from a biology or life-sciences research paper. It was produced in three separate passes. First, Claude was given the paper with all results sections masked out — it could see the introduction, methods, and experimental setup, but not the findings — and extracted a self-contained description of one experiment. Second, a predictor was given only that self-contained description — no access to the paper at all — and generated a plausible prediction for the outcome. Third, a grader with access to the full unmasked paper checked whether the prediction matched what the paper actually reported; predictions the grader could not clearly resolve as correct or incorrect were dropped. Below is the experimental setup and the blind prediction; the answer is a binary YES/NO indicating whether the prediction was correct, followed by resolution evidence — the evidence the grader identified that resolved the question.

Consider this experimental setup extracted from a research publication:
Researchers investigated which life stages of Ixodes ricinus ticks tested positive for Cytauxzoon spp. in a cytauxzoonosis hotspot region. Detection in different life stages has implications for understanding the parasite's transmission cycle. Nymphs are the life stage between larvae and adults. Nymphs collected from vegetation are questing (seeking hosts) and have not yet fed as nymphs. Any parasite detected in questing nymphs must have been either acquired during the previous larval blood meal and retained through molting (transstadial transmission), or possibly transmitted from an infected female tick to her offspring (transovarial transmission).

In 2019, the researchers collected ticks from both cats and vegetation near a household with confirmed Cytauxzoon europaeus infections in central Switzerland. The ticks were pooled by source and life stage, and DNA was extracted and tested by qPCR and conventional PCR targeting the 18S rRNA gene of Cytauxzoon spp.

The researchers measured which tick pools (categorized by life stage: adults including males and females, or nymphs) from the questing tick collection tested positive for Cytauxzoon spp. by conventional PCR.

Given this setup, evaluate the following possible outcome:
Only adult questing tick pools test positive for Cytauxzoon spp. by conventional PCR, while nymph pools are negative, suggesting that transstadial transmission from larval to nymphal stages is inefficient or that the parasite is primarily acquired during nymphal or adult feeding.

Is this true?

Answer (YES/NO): NO